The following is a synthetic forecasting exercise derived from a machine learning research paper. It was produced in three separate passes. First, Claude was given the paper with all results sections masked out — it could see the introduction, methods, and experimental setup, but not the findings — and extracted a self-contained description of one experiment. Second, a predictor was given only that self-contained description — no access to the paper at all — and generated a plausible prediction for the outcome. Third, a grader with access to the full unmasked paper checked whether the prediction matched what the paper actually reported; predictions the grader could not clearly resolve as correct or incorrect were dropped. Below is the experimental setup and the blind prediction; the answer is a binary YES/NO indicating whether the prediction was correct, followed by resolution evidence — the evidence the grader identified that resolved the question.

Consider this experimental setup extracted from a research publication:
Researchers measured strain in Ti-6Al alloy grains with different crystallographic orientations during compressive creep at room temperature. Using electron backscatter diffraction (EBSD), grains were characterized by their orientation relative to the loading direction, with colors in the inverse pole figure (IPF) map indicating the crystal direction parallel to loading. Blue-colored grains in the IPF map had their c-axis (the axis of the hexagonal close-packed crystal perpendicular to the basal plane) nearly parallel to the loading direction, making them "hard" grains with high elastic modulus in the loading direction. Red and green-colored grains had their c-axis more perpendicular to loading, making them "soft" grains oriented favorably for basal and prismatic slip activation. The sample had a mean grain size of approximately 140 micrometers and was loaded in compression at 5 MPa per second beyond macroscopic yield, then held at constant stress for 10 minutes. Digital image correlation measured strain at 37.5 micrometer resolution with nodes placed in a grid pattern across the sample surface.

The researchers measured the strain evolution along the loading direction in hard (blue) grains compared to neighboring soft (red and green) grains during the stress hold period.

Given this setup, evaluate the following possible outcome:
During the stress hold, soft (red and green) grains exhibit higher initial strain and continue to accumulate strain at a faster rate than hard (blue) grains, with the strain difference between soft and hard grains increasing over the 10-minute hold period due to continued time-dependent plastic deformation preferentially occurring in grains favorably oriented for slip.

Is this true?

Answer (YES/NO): YES